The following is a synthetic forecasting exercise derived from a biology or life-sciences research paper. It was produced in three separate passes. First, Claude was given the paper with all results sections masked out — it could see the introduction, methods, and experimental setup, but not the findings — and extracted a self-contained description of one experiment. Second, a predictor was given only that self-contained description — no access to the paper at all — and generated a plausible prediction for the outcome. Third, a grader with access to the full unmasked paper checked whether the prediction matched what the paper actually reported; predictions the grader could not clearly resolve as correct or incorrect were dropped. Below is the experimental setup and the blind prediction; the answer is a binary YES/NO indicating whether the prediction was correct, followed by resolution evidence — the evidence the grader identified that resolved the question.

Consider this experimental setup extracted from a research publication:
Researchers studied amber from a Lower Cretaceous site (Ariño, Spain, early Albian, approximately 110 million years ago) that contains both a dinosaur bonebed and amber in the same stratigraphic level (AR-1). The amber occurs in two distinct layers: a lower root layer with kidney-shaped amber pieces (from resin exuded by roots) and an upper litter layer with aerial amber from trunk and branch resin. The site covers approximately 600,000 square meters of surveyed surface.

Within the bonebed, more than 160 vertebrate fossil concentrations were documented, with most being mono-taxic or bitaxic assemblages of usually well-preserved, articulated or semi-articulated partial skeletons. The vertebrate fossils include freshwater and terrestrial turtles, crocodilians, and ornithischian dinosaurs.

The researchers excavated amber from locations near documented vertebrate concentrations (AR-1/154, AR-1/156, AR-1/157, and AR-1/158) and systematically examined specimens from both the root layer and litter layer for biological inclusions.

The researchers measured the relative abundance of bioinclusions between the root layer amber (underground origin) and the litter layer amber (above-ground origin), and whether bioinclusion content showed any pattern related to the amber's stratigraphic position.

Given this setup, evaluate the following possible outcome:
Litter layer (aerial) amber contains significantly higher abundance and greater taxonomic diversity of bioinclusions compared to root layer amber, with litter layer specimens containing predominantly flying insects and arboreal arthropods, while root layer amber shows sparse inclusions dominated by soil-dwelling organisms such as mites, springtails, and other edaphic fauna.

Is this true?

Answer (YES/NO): NO